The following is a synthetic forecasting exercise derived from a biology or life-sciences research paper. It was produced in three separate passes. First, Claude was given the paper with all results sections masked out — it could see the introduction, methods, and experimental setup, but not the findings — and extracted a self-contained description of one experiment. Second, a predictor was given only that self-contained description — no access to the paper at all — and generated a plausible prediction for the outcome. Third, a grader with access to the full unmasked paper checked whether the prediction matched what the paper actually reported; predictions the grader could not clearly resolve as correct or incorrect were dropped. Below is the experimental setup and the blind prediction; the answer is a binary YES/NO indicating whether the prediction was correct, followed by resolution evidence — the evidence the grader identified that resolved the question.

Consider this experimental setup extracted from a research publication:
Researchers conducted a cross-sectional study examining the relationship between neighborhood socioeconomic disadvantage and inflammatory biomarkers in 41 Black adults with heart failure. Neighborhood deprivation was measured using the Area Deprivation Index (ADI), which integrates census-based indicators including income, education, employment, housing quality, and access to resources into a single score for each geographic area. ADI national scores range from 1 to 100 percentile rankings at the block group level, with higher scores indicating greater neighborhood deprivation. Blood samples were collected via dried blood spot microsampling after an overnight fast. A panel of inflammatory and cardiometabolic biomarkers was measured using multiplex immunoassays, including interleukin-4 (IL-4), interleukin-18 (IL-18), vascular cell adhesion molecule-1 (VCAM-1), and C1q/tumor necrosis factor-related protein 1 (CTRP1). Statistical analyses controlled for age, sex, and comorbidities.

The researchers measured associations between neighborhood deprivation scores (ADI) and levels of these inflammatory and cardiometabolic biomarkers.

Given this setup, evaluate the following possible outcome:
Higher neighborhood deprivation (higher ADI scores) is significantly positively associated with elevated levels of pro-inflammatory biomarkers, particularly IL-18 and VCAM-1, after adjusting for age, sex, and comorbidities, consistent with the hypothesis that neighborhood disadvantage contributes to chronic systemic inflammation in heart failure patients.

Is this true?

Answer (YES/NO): YES